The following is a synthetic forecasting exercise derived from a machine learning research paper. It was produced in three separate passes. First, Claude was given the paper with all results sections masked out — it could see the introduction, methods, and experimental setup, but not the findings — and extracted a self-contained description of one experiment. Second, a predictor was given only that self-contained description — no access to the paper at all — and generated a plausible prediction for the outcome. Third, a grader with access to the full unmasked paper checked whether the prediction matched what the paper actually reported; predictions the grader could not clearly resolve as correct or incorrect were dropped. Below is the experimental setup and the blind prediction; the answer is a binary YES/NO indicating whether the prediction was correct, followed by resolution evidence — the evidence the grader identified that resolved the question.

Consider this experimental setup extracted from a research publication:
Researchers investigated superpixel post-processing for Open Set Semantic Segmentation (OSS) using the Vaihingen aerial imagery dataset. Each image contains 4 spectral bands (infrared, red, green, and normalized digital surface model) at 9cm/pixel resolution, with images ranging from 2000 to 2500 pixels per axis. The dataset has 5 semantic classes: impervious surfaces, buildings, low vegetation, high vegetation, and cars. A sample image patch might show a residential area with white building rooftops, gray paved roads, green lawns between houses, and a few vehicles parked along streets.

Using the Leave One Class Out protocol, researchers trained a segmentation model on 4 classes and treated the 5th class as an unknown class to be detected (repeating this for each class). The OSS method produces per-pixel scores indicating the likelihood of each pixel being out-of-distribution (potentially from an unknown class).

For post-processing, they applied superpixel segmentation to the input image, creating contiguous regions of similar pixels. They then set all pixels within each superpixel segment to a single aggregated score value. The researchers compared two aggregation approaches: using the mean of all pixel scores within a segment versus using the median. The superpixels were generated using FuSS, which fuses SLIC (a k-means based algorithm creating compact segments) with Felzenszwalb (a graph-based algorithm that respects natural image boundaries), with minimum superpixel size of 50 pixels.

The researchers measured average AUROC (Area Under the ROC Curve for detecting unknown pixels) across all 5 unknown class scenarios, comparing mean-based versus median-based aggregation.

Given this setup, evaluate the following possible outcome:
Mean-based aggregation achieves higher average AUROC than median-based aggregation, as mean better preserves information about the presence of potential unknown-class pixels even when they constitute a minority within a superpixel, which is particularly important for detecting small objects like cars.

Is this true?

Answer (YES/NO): YES